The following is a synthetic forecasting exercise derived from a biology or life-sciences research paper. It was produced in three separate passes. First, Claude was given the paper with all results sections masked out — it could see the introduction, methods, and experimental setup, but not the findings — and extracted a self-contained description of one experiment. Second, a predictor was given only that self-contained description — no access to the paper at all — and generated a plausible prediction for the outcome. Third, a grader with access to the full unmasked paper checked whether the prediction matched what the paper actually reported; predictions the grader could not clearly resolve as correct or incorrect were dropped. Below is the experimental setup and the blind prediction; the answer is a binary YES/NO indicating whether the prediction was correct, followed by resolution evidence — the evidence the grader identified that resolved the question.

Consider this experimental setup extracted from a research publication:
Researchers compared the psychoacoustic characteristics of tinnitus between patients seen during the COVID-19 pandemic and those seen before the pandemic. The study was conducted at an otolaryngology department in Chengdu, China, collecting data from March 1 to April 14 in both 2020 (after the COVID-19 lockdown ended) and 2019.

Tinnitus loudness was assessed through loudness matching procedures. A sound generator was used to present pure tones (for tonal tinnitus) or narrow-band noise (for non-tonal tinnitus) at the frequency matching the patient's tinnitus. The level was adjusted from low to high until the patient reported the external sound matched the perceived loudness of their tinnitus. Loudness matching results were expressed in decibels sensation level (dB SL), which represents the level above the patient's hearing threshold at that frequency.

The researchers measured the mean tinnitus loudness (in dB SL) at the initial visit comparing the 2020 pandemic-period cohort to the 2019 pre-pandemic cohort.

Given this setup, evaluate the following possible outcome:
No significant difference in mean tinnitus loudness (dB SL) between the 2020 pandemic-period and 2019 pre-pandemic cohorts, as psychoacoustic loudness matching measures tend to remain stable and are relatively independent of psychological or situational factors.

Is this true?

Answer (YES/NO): NO